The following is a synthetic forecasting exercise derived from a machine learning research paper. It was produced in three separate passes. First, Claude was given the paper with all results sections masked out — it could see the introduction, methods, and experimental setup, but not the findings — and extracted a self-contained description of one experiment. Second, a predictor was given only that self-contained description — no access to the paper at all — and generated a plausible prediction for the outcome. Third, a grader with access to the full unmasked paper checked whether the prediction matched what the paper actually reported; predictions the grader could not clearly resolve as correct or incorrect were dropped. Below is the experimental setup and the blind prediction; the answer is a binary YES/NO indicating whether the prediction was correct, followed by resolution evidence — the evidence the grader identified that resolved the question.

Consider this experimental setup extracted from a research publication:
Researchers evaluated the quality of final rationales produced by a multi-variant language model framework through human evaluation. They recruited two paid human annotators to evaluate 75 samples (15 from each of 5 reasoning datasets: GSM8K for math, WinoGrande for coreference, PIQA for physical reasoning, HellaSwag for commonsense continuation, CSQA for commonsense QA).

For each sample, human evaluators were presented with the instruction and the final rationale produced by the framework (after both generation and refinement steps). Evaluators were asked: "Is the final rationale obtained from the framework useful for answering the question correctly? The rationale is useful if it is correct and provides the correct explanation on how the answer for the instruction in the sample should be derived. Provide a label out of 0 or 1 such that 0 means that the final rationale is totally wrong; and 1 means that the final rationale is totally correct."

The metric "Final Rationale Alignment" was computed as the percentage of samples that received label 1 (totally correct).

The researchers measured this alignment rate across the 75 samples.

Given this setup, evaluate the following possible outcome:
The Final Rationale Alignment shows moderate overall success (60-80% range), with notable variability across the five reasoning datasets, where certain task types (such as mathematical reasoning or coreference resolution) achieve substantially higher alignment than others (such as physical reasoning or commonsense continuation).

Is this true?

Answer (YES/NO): NO